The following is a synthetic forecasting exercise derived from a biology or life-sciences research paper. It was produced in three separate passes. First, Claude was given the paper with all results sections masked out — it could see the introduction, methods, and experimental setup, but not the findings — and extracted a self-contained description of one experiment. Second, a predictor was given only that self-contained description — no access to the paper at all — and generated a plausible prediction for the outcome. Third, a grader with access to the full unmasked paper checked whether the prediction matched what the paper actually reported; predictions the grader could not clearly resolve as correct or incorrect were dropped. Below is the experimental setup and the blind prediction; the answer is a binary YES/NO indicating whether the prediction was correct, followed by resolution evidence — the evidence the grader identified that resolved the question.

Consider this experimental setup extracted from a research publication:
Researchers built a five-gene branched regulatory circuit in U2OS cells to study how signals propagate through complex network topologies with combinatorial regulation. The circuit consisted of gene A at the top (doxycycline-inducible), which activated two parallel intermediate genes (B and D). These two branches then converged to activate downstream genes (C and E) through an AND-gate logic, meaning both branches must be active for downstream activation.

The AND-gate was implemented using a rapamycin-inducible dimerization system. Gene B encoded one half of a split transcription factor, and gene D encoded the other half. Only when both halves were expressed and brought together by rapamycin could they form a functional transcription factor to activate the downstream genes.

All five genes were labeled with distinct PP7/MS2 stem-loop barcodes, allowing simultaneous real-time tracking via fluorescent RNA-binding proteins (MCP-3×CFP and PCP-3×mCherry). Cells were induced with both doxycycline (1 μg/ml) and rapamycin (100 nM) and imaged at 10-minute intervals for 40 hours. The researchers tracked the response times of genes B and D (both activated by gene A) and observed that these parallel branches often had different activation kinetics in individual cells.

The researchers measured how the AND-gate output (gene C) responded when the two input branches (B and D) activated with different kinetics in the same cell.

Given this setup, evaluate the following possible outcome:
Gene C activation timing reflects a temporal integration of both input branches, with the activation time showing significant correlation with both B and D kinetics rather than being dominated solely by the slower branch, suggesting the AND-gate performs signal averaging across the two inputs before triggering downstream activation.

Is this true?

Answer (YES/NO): NO